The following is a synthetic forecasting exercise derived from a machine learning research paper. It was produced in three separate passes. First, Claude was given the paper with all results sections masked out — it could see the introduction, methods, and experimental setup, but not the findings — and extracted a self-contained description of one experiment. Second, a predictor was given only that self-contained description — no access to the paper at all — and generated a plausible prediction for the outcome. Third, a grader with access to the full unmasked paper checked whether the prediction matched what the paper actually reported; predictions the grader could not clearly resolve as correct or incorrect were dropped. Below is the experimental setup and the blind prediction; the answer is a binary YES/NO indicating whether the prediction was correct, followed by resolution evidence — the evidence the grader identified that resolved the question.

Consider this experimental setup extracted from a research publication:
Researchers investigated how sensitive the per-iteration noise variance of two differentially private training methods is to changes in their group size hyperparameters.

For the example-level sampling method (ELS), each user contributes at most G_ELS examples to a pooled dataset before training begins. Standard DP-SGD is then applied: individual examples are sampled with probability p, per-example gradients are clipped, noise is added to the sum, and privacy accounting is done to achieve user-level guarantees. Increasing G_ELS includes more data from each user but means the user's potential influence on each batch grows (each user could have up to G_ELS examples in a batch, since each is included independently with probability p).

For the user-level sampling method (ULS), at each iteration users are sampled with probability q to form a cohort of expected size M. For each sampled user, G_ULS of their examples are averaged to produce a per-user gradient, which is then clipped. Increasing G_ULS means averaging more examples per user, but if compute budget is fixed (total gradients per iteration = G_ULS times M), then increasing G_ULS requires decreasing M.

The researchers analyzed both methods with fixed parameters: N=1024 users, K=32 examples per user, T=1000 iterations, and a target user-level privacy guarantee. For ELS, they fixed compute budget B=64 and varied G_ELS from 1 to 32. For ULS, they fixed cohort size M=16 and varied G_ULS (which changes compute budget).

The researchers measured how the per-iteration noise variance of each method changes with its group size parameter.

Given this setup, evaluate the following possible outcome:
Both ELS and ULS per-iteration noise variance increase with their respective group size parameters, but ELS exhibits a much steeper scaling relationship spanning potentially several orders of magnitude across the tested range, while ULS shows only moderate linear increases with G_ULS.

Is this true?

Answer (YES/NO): NO